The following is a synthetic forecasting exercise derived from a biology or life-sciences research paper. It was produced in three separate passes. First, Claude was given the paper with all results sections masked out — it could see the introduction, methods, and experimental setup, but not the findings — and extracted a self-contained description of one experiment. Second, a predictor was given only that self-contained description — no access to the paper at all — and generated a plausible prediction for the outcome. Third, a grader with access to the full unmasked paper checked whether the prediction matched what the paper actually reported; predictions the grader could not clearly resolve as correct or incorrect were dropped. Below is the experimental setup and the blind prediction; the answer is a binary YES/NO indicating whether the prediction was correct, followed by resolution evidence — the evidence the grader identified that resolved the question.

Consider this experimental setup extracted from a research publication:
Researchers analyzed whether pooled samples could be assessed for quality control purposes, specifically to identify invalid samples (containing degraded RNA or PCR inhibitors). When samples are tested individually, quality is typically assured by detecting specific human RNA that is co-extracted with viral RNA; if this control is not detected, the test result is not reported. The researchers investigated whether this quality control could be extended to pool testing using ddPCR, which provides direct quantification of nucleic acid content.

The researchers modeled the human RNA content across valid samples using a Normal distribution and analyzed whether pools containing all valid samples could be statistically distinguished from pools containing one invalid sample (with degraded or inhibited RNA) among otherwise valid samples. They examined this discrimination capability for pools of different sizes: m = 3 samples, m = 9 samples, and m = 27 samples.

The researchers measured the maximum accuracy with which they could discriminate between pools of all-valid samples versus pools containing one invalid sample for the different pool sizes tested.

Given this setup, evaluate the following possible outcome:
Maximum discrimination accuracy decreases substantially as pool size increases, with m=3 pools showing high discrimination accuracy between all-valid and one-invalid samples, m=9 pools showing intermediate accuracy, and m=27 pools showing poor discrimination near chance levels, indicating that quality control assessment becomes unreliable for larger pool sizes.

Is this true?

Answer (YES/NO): NO